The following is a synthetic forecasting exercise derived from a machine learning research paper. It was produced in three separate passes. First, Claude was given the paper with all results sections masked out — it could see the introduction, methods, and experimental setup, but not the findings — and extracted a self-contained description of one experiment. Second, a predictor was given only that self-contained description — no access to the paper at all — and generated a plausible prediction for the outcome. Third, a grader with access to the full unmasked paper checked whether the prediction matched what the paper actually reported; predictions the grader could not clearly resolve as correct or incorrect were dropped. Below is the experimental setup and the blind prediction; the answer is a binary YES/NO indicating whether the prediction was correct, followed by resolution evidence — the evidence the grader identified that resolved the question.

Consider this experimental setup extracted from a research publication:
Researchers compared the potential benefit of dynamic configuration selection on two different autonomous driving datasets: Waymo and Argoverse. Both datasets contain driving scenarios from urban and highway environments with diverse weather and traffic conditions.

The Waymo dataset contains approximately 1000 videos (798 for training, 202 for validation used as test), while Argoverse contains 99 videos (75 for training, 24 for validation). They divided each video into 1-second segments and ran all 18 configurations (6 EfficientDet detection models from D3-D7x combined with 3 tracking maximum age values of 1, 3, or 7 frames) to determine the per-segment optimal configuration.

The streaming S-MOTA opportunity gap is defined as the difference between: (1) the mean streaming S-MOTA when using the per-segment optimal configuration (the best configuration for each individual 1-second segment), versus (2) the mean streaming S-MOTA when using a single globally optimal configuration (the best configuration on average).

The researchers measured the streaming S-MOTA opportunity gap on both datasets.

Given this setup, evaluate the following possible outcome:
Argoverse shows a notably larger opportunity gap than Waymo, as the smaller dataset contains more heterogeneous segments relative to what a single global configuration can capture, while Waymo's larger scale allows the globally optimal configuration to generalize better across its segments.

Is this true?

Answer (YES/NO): YES